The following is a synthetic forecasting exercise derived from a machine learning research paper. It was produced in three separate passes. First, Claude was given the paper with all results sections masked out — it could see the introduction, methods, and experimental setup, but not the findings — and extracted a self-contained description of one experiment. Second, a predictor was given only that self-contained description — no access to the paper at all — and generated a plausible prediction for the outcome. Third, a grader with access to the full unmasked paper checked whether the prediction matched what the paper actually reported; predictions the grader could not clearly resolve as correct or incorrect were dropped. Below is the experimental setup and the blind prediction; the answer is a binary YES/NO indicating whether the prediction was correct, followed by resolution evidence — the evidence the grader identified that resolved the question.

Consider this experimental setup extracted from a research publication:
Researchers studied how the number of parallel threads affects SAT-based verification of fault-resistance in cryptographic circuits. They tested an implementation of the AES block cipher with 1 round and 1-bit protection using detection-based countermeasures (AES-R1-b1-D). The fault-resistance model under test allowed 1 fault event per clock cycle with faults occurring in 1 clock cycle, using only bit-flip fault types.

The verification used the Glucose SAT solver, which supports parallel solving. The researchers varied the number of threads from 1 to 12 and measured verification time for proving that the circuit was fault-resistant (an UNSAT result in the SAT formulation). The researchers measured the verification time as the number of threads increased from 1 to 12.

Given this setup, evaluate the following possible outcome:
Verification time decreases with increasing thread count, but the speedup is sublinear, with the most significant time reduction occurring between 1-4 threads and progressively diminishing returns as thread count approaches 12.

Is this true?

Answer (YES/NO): YES